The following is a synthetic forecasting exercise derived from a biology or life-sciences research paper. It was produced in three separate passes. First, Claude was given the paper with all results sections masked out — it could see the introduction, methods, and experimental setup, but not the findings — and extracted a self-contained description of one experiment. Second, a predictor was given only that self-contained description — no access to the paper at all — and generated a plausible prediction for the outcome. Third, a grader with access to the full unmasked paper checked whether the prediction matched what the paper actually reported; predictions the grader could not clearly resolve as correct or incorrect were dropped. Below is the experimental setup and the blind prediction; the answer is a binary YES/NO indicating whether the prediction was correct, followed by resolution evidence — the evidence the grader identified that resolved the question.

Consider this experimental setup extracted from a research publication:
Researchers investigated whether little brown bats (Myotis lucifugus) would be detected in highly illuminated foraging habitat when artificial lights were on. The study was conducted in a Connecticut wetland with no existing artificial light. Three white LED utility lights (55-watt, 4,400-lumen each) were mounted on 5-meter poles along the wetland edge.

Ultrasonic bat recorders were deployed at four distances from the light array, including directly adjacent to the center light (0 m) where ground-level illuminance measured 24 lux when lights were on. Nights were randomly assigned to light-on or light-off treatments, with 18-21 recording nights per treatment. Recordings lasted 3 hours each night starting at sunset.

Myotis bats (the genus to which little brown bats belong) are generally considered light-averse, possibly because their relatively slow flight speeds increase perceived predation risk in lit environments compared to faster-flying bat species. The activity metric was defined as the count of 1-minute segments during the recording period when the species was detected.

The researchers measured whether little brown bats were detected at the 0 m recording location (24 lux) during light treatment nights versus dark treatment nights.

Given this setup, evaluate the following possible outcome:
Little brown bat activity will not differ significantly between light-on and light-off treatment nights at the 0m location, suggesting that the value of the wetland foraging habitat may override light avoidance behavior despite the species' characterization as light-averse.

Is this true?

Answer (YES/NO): NO